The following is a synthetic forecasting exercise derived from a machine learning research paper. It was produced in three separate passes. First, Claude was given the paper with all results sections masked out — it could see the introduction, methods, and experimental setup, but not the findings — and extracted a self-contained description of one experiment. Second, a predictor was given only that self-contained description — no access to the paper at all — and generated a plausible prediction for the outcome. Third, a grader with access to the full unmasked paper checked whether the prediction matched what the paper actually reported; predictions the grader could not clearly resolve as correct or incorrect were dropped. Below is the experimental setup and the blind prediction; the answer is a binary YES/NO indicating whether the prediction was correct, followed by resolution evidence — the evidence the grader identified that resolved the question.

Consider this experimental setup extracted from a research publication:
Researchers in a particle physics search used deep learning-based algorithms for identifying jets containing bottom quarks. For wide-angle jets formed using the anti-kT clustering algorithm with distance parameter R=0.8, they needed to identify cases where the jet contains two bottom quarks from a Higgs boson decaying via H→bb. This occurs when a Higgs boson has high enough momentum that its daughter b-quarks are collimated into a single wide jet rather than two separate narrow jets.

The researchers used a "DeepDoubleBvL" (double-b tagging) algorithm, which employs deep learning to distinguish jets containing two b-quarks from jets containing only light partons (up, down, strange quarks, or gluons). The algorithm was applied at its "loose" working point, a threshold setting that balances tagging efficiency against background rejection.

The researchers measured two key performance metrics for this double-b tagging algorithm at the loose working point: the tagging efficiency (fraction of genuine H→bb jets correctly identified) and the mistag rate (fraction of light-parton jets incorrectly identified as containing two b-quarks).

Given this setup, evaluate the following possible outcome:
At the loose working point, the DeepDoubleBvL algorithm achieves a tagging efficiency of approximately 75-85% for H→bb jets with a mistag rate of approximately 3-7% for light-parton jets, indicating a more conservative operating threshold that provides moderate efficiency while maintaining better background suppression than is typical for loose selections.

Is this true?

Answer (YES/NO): NO